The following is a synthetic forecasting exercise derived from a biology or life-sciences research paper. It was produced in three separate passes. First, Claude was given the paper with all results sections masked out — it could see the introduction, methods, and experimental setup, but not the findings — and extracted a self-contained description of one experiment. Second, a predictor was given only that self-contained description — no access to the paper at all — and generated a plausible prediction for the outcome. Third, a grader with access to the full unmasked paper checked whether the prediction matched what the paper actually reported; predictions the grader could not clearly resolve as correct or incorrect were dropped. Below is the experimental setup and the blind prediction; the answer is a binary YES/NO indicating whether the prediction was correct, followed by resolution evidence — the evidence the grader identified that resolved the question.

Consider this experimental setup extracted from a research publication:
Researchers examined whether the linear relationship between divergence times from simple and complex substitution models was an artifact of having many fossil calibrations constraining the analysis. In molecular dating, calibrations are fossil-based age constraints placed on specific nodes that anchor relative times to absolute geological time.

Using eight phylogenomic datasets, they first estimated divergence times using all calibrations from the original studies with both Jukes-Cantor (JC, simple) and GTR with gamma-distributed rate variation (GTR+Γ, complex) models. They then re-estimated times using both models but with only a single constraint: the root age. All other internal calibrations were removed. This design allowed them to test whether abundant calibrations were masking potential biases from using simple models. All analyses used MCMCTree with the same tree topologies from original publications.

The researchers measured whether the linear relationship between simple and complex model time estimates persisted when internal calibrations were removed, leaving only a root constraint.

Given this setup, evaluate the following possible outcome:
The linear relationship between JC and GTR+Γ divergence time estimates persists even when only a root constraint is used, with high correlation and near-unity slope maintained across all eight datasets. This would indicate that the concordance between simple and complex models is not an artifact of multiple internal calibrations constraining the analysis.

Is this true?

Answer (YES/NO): YES